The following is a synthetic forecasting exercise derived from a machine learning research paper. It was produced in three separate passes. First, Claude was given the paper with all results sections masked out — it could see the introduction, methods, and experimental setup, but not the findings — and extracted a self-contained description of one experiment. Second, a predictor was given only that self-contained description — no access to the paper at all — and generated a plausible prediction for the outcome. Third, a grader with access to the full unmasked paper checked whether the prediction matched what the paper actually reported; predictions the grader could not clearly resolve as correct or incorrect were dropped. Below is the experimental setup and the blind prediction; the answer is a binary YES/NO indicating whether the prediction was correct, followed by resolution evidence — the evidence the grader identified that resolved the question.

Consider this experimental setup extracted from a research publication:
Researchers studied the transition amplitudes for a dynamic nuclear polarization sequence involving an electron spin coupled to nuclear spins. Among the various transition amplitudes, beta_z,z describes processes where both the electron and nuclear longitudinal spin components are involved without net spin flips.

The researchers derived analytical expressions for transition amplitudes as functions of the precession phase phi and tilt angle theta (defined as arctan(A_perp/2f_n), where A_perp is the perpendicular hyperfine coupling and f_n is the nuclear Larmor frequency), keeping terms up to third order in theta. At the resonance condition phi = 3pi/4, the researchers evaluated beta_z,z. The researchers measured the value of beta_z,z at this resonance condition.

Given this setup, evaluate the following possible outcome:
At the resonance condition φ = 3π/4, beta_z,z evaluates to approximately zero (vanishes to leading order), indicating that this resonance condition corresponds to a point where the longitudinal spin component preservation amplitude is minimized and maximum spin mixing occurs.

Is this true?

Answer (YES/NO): YES